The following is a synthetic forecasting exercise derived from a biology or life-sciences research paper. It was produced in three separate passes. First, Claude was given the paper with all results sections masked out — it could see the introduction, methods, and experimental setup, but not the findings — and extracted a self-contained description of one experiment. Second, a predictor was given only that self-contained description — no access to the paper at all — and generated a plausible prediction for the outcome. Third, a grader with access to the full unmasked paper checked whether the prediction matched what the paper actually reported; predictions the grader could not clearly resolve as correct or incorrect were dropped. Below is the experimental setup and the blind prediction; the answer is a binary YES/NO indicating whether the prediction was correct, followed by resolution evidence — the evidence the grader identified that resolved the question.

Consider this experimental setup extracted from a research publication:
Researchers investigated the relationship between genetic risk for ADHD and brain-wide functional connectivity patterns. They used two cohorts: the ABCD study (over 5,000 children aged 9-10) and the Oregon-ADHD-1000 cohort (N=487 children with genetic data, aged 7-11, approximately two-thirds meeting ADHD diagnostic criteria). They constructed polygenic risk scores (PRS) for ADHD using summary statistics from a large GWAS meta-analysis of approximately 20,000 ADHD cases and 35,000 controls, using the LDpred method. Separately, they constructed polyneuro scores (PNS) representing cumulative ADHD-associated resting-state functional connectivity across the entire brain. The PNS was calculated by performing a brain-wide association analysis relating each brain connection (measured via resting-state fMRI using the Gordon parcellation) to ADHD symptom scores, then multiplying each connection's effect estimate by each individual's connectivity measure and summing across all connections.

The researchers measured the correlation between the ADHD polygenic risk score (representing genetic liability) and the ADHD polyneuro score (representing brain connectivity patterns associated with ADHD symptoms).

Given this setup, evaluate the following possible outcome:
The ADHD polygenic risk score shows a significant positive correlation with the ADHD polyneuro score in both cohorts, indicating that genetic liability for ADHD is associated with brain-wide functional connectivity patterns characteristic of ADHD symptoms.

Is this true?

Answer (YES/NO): NO